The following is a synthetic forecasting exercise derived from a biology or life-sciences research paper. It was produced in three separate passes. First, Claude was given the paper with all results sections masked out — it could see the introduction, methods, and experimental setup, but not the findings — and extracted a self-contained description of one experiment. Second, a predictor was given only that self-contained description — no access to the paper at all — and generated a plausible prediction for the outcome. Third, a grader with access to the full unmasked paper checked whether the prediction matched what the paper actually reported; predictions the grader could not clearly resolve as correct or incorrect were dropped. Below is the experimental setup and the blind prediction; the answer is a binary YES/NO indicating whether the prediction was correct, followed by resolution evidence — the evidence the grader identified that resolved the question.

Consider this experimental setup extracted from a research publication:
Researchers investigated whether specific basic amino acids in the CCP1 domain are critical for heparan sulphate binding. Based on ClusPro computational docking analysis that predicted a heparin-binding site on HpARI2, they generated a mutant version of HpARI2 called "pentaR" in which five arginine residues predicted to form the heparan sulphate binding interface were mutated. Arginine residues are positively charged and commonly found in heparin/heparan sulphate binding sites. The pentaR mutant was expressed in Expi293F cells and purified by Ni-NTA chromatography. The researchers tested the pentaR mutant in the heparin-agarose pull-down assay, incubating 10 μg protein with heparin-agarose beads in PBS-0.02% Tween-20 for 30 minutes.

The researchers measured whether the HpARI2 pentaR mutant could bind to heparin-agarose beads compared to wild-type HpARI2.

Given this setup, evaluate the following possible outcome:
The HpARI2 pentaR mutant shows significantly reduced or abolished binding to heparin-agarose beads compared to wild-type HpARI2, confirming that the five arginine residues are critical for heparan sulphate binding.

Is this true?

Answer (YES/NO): YES